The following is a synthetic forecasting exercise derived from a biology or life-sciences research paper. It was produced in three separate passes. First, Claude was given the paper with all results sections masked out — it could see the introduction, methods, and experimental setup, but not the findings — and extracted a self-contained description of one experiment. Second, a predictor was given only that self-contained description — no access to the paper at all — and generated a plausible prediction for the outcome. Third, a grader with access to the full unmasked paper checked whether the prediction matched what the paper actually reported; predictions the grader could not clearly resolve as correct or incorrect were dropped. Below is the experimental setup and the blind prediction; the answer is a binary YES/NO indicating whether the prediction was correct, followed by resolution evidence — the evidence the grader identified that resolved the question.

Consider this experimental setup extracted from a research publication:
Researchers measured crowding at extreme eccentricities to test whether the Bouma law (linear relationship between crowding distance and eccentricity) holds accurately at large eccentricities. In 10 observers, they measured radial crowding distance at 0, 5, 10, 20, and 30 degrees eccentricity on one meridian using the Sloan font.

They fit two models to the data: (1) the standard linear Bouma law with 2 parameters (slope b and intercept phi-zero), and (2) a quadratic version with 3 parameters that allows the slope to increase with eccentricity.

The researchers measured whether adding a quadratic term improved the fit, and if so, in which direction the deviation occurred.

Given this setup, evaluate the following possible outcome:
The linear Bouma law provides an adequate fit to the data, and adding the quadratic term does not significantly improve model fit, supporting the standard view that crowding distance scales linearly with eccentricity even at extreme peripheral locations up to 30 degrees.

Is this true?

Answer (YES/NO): NO